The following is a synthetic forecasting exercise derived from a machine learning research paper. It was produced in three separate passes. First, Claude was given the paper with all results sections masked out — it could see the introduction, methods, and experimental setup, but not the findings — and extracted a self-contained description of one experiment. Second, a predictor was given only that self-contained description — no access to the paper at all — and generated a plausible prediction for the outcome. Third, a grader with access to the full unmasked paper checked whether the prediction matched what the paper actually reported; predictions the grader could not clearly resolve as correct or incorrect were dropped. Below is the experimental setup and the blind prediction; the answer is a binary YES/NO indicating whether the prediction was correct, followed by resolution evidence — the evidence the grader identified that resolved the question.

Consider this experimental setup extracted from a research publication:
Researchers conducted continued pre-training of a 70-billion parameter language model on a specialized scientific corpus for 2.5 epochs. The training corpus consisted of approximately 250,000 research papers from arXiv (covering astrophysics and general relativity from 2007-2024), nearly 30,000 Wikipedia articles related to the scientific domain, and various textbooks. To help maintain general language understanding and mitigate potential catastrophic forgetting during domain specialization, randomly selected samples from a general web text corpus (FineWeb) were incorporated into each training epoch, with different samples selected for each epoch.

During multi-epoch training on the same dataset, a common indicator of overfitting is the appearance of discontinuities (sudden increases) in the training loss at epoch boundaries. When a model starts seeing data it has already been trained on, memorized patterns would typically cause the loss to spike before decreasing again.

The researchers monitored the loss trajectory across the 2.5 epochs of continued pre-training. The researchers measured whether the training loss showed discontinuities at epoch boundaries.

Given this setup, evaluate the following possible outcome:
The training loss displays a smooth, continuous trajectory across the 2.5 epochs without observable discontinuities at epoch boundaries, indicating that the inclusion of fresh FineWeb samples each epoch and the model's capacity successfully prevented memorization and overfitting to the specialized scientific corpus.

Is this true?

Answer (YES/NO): YES